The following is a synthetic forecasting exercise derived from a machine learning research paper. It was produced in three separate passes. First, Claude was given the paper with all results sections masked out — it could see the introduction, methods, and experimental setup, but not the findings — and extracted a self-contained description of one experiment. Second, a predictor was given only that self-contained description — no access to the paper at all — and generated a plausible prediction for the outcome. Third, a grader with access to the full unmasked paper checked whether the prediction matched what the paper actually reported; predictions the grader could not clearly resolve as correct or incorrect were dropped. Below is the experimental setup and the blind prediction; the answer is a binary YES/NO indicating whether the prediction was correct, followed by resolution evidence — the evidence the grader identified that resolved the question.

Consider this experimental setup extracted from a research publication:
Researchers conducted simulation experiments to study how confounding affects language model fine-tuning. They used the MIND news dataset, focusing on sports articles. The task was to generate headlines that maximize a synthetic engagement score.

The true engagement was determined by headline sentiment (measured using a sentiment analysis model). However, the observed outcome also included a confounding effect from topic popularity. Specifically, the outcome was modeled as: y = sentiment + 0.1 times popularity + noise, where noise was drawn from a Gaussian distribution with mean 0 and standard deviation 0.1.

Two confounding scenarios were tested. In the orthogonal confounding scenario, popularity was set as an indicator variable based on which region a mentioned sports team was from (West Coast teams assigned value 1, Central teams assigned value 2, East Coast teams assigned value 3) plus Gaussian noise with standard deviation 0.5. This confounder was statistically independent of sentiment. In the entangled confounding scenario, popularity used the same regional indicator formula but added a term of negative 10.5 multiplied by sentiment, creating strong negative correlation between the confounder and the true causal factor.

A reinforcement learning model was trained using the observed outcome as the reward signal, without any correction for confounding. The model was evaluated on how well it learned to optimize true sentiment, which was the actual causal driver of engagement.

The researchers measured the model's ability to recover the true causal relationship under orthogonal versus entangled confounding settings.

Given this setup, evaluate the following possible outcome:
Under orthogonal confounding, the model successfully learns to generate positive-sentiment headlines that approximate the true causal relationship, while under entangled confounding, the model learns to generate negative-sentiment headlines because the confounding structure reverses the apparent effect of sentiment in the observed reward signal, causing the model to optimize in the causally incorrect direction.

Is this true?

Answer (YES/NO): NO